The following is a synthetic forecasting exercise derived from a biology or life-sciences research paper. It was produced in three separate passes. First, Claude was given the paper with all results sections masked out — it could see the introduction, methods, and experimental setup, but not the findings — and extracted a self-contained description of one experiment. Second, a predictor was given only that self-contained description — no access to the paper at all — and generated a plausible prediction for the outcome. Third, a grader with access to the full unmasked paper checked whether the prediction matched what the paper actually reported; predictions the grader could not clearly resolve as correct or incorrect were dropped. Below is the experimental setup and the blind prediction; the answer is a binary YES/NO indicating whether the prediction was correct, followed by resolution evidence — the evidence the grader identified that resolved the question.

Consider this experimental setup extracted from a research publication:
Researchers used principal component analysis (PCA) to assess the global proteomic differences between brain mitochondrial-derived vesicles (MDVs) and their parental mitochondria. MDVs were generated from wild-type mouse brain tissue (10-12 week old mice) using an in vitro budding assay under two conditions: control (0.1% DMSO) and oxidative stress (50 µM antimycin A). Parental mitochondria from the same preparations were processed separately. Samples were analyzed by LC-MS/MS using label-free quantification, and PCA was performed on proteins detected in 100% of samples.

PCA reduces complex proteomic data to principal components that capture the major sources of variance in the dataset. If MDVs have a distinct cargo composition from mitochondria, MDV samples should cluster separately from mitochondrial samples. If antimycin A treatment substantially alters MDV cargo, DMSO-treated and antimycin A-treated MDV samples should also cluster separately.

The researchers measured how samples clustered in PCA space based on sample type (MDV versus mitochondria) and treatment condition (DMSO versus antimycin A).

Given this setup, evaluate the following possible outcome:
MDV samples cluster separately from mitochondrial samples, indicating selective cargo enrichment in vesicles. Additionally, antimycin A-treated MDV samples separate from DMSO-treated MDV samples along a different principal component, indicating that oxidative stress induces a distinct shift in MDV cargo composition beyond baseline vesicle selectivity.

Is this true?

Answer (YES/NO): NO